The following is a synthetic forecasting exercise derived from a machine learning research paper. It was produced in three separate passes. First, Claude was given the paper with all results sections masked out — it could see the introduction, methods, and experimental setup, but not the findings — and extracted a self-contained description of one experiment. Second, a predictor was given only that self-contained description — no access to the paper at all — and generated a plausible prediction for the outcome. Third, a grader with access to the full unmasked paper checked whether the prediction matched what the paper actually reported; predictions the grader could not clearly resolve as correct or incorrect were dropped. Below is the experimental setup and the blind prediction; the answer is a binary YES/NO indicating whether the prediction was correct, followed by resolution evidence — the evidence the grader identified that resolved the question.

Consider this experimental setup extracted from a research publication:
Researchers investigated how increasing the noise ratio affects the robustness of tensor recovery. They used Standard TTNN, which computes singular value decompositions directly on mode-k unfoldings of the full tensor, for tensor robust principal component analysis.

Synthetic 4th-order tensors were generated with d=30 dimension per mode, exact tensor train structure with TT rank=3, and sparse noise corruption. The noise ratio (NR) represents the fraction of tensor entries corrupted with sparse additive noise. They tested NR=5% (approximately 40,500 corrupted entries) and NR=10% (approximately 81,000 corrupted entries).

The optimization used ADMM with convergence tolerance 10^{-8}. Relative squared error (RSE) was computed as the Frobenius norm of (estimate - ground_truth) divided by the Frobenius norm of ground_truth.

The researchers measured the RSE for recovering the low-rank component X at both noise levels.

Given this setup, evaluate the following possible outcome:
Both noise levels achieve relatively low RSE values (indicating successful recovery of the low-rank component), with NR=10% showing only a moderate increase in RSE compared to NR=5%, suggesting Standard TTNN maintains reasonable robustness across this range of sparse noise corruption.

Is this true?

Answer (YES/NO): YES